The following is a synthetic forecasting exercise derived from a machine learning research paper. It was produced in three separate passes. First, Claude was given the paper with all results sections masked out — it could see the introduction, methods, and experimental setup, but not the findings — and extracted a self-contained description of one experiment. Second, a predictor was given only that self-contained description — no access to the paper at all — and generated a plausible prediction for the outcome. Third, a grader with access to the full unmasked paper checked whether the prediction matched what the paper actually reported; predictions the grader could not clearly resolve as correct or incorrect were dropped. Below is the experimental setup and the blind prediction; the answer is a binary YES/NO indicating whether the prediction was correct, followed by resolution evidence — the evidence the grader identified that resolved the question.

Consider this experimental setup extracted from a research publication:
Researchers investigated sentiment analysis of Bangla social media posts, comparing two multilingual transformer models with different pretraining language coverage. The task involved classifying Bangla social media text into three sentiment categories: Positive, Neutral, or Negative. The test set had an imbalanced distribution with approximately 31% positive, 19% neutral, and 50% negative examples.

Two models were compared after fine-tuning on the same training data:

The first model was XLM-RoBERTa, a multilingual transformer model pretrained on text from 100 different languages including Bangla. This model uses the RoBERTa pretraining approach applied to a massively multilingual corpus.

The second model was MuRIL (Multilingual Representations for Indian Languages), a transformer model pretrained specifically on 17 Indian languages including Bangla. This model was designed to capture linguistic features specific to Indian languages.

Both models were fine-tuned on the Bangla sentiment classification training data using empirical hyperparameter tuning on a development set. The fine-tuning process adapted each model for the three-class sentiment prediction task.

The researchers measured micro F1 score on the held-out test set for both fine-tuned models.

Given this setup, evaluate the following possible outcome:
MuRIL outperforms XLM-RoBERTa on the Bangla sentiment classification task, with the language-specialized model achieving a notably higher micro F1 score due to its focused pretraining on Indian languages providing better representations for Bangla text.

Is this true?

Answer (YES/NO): NO